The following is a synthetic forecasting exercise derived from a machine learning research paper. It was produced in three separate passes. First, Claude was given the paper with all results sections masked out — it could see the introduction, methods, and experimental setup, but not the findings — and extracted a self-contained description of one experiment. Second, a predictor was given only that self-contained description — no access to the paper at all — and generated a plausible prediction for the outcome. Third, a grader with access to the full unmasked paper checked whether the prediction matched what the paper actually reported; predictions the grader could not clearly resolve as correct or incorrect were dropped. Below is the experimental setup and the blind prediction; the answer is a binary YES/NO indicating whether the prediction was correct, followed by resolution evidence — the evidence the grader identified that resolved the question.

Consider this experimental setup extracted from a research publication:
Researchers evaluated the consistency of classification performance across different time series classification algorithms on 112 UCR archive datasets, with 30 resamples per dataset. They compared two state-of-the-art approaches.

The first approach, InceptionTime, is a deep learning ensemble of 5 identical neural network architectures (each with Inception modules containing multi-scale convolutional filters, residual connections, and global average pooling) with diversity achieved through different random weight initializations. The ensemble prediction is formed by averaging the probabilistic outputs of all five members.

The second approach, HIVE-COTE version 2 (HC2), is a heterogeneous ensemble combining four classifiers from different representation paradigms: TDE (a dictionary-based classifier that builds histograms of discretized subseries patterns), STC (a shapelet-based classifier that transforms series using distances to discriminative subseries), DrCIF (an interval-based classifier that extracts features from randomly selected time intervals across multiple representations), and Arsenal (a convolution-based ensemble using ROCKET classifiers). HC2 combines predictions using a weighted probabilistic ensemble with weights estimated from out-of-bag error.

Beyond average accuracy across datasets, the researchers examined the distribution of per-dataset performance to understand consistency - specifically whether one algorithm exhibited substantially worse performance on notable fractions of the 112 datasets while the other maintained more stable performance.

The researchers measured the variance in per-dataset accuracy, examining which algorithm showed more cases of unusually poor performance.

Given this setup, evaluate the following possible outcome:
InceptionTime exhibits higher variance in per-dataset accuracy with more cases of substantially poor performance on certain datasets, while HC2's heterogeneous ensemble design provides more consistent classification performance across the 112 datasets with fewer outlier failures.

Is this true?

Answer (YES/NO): YES